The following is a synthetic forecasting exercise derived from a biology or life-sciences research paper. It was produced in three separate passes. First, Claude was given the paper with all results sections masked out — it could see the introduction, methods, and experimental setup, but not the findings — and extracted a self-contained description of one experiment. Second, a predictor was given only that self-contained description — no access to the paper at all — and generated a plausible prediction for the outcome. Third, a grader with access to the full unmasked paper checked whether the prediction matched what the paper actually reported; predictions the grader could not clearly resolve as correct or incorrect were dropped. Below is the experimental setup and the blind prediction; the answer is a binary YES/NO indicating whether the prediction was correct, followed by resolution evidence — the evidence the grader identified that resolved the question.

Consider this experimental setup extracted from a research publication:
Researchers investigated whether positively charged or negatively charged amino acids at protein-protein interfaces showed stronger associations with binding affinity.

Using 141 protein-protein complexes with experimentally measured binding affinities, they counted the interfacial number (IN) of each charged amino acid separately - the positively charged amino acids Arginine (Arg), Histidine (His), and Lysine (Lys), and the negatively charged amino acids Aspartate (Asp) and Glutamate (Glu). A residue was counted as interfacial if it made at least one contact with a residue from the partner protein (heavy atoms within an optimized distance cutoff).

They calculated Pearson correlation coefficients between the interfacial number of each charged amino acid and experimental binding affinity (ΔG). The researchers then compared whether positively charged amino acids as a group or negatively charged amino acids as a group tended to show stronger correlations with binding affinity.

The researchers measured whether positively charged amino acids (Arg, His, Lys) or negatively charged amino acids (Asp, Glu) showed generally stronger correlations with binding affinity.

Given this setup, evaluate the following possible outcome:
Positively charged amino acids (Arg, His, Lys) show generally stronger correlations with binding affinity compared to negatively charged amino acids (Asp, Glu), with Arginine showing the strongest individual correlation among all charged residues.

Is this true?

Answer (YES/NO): YES